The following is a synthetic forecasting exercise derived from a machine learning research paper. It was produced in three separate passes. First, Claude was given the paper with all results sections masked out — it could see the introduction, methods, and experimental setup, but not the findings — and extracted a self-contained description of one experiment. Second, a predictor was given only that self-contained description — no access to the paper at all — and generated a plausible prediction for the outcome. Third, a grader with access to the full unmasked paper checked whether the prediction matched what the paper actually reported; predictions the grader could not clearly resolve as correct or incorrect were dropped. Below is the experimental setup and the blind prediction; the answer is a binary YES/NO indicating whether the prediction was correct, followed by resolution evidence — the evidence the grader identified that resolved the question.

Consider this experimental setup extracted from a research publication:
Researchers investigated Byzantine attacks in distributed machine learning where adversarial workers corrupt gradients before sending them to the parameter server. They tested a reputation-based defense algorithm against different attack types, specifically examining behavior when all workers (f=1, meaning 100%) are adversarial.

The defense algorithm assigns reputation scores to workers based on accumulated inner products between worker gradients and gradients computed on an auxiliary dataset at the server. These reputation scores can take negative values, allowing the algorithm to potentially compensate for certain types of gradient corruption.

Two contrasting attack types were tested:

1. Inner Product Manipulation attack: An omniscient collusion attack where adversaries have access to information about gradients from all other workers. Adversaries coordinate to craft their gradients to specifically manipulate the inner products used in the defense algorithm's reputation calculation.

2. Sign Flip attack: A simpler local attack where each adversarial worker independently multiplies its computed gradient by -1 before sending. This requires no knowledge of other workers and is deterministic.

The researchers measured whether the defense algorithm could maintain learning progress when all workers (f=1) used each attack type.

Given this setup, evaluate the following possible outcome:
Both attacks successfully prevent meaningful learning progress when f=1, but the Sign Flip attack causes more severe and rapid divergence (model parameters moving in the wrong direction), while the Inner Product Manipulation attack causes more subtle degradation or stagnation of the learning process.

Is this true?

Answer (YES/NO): NO